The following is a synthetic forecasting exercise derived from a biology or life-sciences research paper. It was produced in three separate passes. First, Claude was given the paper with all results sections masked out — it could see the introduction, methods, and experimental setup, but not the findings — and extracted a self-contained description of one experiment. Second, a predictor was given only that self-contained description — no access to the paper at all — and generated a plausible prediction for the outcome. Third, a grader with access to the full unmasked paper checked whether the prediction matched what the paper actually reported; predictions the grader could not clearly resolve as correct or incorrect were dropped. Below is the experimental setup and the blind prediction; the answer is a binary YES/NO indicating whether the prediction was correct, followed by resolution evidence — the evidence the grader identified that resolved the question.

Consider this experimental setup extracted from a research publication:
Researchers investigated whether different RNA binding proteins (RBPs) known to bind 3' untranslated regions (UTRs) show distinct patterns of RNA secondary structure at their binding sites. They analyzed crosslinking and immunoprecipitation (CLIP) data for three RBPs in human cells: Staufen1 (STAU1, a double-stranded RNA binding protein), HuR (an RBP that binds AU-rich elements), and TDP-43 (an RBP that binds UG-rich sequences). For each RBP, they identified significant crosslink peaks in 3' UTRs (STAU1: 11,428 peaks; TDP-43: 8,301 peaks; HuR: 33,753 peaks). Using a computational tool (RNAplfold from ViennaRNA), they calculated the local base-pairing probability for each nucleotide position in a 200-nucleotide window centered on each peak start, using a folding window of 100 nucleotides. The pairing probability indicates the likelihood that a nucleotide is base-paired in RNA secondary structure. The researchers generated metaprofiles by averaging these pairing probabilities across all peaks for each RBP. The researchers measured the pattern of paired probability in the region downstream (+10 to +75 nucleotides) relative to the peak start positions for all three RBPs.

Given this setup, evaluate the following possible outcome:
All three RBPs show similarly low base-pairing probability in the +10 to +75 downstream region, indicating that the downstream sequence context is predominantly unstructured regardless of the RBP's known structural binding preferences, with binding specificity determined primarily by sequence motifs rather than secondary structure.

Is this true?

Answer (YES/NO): NO